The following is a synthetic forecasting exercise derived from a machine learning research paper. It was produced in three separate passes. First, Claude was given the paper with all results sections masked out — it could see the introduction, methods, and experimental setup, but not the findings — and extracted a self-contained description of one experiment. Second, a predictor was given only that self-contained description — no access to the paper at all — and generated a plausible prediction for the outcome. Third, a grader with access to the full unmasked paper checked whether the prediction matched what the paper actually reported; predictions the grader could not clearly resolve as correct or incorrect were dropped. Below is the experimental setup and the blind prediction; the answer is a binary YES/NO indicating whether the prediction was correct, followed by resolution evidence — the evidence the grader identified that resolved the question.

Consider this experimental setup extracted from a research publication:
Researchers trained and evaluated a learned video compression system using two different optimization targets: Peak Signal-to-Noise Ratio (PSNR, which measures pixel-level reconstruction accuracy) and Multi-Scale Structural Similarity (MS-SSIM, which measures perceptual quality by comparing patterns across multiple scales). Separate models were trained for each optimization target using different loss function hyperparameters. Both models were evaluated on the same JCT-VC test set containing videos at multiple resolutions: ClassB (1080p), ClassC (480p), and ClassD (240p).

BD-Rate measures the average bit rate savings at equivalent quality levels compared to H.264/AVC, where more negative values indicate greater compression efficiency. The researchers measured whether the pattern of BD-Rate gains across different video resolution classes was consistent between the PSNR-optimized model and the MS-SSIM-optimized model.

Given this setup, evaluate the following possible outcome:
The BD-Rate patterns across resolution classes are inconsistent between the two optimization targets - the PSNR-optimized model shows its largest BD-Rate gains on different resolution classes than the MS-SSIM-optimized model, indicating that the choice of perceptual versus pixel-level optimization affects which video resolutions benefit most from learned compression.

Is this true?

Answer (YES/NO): NO